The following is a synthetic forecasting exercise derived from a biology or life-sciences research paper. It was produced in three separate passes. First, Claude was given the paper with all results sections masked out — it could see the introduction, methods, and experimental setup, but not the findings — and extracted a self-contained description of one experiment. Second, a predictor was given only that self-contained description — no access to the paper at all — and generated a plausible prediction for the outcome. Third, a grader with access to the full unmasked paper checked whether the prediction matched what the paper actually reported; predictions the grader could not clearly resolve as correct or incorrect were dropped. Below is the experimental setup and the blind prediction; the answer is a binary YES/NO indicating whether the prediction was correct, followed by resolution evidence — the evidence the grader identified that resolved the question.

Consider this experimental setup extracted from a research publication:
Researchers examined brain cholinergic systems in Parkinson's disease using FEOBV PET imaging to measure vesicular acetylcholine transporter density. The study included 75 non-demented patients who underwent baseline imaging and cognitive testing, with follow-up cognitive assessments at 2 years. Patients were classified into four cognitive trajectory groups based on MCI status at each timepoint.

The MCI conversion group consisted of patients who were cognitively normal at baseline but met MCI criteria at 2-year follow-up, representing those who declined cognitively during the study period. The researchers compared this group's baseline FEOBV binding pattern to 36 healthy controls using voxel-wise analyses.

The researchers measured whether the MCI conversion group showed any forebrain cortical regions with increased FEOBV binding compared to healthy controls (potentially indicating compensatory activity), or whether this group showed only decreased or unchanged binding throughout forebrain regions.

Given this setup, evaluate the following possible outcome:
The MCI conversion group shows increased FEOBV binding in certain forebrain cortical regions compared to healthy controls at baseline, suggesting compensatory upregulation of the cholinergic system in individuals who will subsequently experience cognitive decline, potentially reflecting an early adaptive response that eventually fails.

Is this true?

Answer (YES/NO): NO